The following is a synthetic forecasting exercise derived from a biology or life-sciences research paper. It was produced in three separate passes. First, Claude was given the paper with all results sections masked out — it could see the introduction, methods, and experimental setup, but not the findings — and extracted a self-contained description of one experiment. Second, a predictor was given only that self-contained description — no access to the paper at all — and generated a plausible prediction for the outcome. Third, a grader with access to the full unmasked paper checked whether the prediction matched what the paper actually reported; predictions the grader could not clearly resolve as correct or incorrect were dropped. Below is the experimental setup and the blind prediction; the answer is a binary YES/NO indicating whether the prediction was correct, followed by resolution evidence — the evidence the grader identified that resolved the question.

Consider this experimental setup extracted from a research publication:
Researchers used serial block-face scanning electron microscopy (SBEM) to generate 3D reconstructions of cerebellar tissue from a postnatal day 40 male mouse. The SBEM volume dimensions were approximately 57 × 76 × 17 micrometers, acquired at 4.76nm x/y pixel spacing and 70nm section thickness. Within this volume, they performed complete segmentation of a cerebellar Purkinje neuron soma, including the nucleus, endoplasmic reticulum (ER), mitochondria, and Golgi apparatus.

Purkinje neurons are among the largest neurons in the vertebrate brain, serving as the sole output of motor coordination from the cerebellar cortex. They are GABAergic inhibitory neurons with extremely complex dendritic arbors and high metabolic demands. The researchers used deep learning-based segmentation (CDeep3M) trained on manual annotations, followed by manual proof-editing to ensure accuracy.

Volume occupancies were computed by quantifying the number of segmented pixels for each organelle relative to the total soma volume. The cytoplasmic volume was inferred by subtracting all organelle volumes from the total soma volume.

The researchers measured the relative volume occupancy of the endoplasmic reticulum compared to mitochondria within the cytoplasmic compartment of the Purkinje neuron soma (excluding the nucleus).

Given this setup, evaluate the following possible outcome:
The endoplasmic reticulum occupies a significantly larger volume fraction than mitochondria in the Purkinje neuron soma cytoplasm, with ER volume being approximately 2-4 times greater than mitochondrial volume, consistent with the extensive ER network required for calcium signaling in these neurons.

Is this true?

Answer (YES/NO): NO